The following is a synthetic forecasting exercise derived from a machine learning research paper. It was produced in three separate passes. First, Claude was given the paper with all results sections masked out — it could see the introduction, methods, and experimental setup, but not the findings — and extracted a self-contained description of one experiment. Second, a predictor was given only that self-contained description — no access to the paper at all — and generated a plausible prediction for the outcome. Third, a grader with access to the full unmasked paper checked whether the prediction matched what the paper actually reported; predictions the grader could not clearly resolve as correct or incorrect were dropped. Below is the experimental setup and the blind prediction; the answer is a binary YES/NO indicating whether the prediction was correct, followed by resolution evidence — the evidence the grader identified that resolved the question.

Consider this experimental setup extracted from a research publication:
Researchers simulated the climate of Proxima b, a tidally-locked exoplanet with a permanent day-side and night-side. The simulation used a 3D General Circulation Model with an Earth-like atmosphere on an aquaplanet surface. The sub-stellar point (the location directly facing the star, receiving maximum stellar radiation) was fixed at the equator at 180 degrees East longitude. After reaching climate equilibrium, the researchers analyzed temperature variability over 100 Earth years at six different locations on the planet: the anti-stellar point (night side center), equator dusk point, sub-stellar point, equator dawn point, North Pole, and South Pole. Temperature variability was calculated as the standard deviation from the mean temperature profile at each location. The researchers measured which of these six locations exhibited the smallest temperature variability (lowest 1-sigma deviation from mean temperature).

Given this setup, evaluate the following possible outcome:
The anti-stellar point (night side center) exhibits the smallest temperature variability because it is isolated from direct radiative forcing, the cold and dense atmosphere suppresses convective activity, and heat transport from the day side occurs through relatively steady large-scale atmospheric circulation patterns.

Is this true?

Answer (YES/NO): NO